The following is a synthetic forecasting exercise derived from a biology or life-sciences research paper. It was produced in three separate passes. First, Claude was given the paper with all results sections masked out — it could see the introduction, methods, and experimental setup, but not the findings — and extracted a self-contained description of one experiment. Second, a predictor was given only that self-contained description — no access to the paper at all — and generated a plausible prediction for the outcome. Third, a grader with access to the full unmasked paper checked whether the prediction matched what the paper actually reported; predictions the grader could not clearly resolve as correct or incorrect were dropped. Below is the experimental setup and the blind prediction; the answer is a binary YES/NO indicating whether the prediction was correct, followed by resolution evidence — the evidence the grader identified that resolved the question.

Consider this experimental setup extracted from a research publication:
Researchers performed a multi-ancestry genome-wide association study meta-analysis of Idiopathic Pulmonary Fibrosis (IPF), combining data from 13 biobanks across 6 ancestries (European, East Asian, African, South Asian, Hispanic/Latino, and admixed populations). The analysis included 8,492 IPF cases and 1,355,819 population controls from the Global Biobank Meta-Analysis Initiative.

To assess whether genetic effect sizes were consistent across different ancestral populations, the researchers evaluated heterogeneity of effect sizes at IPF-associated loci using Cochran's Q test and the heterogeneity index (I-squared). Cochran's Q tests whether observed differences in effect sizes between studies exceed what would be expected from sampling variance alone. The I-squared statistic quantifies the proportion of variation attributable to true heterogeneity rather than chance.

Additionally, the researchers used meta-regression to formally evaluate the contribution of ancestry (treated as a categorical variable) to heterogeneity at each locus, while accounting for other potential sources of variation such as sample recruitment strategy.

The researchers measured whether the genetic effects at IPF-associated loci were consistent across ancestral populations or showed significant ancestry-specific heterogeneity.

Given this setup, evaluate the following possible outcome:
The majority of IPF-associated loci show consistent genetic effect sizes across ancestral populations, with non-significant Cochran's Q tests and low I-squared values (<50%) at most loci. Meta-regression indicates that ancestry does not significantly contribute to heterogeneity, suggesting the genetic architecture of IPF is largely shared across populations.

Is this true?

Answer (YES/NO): NO